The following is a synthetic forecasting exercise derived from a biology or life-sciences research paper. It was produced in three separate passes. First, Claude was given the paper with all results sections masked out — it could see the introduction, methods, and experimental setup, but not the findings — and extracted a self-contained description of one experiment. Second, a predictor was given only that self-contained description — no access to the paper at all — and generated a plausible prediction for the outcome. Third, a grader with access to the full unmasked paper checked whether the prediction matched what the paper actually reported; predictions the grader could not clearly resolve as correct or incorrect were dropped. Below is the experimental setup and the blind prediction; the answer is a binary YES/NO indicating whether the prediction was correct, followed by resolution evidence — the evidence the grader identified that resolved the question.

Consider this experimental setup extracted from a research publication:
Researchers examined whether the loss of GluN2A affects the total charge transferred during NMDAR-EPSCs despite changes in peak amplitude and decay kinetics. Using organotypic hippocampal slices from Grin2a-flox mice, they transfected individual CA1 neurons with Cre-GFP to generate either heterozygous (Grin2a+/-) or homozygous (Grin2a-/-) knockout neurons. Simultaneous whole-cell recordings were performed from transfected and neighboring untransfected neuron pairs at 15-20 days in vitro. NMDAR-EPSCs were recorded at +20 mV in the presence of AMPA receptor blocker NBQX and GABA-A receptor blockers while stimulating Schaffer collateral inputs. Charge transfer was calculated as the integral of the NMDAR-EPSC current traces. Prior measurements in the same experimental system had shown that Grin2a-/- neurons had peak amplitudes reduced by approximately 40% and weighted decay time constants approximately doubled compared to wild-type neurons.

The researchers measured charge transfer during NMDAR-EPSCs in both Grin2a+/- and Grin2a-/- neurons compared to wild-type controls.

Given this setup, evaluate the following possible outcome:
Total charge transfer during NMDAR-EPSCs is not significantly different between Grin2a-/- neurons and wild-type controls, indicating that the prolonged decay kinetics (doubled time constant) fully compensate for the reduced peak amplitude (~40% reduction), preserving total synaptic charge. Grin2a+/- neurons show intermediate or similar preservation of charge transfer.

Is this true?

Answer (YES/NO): YES